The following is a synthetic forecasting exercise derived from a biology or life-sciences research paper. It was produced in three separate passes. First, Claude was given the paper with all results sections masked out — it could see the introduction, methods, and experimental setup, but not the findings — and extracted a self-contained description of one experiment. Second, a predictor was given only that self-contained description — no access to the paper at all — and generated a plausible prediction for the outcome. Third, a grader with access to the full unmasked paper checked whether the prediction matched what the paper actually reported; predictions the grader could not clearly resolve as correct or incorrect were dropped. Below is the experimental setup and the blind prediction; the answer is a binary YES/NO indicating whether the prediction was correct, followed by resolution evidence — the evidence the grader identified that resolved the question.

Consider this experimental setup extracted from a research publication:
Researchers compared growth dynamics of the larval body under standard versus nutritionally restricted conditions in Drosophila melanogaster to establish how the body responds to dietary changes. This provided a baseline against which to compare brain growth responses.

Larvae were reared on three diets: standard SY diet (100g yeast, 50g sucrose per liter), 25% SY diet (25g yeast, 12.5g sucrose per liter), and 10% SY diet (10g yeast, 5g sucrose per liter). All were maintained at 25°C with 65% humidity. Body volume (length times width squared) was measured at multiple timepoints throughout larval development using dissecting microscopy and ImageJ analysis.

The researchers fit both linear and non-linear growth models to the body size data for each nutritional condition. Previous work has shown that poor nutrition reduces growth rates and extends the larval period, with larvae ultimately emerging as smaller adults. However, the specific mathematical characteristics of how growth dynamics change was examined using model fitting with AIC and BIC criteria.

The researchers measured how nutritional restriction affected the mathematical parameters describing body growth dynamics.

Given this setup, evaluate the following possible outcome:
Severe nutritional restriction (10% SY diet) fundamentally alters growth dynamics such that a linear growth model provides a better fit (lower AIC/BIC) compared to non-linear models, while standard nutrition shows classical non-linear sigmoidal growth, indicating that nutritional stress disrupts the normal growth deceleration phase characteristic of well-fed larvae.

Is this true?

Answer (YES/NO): NO